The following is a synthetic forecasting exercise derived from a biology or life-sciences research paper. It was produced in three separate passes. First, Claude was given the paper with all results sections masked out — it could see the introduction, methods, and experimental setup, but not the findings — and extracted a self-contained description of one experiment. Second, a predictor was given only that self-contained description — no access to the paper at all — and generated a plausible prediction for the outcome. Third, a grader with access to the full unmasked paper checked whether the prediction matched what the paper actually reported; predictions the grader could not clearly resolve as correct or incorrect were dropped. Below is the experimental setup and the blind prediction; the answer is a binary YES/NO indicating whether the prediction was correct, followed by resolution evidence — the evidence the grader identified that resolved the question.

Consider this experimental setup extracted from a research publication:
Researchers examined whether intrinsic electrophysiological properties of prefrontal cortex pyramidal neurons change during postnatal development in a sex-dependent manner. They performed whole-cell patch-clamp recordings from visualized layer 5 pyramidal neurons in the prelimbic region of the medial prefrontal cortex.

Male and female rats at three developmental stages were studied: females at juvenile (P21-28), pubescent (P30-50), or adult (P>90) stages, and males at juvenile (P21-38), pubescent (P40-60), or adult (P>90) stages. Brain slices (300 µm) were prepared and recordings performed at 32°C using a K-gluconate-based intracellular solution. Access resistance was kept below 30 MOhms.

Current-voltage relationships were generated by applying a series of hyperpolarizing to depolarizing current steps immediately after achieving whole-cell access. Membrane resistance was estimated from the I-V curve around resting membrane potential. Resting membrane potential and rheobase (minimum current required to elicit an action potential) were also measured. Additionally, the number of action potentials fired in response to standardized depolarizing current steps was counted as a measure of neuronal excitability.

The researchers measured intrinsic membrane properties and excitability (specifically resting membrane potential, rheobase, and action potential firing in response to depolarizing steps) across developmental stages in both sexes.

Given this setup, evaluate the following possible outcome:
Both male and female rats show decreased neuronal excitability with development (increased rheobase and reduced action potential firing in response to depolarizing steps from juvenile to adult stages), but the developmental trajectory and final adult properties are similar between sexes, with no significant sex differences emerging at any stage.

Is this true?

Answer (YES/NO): NO